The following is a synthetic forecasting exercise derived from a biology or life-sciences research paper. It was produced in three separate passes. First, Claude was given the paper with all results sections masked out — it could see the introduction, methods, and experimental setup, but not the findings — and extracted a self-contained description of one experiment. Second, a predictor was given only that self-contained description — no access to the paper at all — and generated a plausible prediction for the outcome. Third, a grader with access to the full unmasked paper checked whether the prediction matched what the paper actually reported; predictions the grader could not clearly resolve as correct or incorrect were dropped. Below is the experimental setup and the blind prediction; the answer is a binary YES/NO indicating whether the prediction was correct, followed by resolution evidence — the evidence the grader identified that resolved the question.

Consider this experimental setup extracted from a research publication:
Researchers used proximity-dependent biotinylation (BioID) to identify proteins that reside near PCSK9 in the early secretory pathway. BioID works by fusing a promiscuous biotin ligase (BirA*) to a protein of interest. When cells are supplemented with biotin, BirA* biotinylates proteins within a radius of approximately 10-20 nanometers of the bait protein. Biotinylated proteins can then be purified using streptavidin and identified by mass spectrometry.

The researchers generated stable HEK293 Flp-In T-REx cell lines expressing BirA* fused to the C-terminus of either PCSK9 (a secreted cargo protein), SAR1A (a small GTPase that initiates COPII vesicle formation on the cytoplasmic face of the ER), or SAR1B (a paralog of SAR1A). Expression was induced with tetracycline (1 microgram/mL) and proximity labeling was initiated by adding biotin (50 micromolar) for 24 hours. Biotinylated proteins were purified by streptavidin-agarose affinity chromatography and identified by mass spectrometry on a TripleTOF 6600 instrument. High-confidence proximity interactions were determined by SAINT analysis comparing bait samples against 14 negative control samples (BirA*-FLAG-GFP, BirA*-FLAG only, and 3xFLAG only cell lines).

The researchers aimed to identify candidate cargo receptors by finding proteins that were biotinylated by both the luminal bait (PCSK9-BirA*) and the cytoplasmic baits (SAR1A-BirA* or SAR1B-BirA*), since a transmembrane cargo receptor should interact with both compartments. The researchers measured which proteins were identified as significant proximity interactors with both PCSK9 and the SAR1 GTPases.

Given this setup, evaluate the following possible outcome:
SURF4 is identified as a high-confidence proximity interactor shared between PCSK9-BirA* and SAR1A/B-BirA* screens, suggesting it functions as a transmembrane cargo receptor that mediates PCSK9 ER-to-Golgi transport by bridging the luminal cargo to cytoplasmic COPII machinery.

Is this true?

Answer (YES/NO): YES